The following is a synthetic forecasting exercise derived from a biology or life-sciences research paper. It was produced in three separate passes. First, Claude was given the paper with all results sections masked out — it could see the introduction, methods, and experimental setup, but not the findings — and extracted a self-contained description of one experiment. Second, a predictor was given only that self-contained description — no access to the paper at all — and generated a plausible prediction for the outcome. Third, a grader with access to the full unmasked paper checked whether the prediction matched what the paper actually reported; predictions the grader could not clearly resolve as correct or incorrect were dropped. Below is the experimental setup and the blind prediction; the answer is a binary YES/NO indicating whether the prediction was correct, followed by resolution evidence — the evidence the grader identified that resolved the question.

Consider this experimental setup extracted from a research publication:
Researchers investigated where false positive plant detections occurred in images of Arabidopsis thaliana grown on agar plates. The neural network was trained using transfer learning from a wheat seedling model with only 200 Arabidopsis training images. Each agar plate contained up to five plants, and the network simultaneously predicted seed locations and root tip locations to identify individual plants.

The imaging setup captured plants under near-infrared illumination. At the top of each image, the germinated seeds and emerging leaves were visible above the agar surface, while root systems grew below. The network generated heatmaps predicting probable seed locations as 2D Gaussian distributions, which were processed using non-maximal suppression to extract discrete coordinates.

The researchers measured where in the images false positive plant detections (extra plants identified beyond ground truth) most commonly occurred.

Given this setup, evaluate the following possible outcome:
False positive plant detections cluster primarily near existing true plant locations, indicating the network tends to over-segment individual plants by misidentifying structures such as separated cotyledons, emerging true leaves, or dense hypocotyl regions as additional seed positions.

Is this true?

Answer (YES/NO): YES